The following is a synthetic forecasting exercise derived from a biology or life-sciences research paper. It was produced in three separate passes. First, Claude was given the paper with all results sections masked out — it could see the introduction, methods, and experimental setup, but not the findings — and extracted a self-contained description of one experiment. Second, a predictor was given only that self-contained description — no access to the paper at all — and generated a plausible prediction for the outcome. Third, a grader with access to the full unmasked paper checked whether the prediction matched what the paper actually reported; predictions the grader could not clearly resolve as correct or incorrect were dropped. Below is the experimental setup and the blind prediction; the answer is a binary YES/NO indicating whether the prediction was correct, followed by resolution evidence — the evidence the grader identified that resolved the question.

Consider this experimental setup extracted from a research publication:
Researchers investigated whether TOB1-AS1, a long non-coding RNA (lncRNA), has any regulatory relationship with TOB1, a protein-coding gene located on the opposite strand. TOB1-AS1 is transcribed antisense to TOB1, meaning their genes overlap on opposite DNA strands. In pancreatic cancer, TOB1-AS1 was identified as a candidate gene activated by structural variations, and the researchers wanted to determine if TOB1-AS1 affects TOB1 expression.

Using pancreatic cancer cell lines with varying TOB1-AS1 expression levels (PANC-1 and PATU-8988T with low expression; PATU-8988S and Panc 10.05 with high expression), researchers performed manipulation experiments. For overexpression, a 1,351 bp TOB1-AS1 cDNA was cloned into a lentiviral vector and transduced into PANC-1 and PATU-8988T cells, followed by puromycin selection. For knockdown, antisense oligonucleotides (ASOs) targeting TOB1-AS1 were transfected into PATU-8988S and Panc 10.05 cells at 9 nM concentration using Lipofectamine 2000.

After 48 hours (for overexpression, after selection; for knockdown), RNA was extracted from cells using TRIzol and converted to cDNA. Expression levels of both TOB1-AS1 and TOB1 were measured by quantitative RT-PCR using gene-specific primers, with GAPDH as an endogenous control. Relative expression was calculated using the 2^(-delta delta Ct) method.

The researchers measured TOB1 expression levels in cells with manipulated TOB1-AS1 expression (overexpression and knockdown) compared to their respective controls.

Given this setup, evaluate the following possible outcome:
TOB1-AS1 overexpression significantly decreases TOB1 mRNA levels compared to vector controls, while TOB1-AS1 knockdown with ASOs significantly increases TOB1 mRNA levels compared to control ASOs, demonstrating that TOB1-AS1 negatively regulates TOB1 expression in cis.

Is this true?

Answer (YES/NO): NO